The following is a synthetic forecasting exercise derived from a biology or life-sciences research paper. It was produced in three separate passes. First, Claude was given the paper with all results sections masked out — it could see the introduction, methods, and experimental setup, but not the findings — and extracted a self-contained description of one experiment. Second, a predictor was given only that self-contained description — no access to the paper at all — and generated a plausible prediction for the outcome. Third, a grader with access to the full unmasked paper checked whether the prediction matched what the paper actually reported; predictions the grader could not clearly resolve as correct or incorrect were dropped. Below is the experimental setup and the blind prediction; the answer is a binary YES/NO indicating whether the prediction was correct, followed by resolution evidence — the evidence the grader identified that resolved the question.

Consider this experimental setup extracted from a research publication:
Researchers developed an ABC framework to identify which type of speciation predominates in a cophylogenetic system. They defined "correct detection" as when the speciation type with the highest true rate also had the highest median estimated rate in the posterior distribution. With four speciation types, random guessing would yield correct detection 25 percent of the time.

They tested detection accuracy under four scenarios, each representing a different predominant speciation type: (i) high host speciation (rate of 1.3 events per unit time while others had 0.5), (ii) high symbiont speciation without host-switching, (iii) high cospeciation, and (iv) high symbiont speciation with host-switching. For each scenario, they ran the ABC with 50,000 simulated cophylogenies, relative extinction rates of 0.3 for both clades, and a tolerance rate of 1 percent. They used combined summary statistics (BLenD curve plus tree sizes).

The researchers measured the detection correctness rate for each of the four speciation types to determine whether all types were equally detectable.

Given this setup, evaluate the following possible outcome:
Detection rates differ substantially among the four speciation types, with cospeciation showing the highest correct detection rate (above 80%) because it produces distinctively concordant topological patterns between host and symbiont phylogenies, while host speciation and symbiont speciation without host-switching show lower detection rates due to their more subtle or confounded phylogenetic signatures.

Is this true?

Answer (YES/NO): NO